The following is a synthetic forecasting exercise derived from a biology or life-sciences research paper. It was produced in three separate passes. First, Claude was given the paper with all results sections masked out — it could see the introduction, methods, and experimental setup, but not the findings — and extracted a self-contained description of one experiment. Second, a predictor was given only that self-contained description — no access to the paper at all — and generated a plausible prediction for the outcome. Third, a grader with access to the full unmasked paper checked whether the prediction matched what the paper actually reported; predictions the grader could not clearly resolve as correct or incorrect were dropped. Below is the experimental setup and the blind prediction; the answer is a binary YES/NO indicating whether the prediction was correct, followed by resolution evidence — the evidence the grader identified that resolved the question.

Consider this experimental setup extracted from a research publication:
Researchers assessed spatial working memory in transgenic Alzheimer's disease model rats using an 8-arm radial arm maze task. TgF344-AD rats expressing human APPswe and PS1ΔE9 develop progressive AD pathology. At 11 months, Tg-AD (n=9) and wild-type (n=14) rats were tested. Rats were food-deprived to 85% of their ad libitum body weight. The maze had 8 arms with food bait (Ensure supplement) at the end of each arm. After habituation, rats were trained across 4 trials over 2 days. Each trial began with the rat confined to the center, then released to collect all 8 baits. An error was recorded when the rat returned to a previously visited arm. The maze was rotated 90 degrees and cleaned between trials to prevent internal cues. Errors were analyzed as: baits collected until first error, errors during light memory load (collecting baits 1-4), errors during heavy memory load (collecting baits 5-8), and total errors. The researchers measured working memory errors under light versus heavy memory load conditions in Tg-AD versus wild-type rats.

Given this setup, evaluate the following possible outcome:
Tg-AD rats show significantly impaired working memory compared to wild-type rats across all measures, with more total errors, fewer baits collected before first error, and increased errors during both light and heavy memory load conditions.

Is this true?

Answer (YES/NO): NO